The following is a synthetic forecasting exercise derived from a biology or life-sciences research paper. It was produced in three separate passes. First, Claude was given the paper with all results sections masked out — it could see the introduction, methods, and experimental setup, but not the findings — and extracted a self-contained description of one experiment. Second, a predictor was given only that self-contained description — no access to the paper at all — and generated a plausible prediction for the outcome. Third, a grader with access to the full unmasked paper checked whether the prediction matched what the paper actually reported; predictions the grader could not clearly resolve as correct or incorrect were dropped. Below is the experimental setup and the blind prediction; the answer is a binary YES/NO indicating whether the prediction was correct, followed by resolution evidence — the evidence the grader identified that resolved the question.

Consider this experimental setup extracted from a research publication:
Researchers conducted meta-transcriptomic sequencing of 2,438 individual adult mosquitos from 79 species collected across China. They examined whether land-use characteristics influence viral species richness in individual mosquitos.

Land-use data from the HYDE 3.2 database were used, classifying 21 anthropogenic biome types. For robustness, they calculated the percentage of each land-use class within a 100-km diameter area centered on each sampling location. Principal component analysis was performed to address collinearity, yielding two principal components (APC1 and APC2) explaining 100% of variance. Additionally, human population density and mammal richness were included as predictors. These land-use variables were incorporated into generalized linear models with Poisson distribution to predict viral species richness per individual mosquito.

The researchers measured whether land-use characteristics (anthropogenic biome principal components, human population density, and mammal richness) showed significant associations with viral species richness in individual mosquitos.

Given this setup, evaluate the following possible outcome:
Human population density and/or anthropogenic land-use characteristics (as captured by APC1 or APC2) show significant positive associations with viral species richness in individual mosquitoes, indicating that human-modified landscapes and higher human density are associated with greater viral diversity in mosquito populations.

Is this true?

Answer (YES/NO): NO